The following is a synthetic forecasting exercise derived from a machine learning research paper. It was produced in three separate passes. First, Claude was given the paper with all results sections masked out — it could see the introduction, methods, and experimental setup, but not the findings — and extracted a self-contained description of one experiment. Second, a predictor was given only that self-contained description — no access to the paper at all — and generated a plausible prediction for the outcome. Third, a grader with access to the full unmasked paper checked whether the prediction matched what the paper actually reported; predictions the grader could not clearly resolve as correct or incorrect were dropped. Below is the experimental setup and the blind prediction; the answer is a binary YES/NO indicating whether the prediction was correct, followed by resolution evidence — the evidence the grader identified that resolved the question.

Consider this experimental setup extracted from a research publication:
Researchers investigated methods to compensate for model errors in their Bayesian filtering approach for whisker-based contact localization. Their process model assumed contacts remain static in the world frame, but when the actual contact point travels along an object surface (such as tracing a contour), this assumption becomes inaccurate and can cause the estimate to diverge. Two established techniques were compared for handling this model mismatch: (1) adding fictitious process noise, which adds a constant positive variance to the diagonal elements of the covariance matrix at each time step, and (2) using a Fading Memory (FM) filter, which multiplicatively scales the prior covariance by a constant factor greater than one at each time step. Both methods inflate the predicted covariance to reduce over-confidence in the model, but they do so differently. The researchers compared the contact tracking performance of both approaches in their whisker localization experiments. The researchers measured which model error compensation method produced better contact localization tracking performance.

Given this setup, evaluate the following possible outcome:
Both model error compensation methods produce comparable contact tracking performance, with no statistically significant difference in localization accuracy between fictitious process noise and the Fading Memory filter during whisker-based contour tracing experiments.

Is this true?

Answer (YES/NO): NO